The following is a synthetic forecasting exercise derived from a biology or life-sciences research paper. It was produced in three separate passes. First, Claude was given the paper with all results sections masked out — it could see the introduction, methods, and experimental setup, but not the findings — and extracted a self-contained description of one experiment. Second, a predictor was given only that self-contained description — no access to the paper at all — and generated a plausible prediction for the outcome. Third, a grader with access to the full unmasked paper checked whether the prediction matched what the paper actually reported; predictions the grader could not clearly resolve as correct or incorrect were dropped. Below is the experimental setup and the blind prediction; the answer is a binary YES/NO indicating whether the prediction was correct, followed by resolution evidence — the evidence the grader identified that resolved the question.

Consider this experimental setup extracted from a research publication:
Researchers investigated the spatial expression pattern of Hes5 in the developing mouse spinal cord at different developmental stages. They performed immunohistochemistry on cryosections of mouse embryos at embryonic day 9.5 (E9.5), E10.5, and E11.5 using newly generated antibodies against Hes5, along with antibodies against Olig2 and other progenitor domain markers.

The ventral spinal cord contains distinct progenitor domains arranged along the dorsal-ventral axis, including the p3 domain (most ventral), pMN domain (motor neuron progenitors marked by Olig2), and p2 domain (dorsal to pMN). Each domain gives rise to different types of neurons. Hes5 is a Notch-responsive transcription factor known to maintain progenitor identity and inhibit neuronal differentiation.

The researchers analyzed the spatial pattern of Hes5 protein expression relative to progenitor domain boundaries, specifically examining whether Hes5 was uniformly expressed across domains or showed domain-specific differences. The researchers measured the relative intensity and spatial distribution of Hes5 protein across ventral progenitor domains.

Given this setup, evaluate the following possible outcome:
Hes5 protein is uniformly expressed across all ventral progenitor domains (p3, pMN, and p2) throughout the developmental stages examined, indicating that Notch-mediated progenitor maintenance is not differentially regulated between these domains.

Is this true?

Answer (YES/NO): NO